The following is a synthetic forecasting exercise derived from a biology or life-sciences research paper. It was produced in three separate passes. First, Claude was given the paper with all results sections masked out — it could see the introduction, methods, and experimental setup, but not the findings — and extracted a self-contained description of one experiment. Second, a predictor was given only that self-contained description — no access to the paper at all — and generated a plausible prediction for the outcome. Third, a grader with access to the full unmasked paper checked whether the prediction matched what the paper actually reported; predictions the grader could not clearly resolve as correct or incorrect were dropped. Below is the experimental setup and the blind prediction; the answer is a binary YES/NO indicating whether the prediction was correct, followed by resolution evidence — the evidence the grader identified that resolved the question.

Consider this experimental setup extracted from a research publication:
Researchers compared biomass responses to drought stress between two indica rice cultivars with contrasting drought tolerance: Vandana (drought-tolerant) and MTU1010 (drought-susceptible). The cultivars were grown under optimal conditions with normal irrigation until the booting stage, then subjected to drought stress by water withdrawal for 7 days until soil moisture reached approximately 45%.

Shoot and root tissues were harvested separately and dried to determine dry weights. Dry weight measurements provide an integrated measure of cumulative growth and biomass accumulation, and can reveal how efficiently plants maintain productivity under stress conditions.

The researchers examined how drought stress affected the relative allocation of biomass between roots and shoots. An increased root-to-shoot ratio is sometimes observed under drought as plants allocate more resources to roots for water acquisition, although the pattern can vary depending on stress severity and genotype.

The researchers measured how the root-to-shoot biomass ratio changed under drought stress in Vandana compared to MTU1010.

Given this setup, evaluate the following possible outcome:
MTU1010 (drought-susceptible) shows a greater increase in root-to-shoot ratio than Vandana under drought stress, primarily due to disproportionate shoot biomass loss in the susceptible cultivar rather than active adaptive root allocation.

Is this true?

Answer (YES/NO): NO